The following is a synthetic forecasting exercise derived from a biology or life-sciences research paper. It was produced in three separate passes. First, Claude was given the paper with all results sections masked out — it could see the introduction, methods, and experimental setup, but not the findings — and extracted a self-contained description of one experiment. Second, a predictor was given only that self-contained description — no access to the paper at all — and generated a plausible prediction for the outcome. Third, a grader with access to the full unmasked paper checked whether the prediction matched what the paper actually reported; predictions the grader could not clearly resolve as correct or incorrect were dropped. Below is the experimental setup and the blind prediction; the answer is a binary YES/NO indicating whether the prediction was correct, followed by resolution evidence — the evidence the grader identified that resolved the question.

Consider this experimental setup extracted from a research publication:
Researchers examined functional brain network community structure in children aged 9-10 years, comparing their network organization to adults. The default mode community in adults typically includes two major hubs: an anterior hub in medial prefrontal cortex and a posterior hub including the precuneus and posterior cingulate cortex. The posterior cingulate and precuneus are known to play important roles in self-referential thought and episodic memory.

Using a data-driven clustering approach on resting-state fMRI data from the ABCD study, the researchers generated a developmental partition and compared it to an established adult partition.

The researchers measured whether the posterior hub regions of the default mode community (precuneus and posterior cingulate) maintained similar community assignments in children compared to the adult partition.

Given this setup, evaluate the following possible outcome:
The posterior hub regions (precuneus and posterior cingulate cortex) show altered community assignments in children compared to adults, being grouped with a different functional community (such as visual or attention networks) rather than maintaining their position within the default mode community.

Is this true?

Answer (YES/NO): NO